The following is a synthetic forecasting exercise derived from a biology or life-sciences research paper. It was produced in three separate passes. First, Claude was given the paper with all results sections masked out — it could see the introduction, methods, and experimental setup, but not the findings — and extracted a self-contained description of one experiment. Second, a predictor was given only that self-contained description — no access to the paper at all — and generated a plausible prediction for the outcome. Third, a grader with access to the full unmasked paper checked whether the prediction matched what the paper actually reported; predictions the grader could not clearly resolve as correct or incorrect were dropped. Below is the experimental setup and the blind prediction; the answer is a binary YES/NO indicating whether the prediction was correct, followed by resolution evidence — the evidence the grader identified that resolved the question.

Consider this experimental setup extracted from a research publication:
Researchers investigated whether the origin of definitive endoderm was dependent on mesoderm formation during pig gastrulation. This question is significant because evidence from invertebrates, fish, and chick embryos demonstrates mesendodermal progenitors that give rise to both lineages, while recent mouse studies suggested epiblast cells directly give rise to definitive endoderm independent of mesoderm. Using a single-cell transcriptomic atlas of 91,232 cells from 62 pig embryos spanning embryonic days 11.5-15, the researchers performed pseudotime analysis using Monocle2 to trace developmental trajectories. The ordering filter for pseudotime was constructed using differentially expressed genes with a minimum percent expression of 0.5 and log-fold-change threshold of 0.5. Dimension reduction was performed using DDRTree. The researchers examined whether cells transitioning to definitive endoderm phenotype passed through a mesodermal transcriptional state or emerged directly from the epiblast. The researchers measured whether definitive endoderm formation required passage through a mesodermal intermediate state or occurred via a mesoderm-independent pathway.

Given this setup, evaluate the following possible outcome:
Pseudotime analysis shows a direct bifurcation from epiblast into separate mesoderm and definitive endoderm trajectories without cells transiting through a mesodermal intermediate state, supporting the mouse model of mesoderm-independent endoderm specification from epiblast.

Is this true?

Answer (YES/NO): YES